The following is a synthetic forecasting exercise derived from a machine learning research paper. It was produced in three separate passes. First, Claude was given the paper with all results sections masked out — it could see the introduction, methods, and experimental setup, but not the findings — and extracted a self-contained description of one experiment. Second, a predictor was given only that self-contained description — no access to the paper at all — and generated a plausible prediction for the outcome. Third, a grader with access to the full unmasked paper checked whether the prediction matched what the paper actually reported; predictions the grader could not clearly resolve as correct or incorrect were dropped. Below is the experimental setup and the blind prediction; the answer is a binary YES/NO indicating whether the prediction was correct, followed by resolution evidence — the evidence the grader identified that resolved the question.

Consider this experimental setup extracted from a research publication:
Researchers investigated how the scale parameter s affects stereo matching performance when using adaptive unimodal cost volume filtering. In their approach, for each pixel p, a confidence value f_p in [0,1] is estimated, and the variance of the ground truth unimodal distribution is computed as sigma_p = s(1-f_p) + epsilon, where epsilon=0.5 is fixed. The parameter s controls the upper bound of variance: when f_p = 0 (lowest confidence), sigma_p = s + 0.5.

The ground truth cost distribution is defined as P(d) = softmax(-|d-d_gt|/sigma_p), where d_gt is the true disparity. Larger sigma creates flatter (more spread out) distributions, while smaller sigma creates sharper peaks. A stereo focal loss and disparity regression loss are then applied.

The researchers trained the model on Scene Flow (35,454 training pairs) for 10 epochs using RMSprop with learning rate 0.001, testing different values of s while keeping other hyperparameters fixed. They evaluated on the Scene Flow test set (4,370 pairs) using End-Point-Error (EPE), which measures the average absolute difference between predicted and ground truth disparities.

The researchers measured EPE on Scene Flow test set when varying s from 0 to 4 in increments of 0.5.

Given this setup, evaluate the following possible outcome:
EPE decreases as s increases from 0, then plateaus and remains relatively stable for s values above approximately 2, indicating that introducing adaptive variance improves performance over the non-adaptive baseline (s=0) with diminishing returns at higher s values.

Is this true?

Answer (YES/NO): NO